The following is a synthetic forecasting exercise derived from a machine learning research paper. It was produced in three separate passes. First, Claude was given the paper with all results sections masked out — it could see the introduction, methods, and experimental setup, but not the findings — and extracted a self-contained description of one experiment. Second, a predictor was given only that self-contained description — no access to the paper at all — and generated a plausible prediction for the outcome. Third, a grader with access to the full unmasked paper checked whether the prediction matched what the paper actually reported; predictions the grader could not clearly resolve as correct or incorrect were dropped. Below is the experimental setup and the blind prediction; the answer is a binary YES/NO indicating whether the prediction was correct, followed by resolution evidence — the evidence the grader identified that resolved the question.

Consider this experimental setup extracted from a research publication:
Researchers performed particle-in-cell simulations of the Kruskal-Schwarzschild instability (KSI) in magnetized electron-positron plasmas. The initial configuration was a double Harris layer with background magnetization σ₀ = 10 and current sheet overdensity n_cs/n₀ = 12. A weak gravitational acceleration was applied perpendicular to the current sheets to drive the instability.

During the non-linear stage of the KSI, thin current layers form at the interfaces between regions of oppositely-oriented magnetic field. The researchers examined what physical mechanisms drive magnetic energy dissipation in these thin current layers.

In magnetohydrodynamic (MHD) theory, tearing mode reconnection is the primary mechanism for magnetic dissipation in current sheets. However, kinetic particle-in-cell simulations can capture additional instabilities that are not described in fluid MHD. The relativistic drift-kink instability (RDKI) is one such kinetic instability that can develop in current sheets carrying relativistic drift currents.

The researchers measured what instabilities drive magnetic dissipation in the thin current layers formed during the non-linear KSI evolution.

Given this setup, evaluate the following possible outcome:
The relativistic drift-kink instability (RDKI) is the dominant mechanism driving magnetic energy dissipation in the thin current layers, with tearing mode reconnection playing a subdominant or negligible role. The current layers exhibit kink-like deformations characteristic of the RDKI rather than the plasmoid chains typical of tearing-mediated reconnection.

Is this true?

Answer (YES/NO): NO